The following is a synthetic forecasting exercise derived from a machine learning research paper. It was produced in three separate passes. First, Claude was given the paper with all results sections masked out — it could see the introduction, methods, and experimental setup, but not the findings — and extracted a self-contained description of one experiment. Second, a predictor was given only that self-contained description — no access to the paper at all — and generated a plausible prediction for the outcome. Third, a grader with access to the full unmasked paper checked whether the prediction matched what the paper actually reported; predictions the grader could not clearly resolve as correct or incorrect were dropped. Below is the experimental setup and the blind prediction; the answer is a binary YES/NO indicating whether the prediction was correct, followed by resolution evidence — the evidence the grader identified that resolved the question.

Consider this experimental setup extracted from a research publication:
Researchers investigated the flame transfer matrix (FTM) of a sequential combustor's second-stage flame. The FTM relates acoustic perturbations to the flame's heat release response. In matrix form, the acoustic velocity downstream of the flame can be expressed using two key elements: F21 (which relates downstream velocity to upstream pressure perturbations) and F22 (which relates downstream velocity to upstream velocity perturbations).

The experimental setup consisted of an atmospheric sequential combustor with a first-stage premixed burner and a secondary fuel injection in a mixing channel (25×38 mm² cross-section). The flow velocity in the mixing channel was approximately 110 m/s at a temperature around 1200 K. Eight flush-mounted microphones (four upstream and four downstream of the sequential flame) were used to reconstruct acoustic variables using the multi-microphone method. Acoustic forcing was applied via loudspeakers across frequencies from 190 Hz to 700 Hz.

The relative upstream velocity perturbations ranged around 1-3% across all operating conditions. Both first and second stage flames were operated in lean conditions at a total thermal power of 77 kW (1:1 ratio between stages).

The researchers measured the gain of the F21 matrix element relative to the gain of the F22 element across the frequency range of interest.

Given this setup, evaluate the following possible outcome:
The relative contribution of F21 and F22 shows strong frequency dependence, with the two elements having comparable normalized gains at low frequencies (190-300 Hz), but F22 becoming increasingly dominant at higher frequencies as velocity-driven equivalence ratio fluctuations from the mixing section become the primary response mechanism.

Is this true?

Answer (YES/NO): NO